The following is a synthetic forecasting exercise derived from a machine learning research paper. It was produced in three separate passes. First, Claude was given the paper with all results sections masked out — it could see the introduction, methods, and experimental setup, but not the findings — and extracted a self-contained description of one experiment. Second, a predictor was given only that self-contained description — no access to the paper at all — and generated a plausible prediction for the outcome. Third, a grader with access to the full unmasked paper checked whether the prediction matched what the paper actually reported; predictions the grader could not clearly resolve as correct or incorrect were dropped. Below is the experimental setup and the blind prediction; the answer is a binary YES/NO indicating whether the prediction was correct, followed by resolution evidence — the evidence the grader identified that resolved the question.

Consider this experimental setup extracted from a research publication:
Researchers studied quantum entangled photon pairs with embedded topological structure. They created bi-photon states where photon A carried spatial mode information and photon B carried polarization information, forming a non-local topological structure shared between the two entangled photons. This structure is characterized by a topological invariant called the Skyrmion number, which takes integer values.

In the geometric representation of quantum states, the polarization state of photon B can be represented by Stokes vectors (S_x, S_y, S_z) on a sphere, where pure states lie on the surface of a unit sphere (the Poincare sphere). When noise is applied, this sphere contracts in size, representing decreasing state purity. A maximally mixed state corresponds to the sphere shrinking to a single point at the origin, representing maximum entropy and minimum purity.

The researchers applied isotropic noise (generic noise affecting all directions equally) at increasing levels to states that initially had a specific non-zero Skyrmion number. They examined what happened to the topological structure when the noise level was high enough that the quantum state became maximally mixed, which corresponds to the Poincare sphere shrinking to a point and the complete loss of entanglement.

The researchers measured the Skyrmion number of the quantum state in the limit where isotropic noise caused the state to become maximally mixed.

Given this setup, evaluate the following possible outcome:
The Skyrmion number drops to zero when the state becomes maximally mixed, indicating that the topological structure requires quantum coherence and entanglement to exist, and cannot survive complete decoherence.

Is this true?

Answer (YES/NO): YES